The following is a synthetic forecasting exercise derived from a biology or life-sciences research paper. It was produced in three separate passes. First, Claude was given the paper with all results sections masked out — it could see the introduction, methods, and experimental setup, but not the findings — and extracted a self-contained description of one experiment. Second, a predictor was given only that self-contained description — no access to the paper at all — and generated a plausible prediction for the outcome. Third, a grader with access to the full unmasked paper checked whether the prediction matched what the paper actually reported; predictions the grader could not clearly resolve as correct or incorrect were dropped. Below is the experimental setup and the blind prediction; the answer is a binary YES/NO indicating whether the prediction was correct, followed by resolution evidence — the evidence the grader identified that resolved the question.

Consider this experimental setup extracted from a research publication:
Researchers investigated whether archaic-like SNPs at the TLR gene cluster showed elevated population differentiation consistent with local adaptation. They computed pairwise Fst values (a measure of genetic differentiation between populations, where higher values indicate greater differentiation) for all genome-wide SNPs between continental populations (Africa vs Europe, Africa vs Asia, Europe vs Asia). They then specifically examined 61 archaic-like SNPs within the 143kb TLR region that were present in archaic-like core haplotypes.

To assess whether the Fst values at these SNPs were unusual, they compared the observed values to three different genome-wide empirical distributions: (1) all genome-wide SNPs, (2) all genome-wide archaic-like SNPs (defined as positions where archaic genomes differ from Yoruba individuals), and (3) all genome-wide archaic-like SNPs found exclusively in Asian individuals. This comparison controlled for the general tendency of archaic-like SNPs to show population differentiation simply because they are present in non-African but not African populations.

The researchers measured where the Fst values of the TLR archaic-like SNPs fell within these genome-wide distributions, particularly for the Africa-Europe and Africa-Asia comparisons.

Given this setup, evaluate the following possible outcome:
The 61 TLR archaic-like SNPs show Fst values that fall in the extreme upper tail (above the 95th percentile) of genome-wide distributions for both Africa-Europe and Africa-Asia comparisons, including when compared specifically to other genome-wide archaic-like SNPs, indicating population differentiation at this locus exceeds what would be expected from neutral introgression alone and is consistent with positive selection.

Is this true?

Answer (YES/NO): YES